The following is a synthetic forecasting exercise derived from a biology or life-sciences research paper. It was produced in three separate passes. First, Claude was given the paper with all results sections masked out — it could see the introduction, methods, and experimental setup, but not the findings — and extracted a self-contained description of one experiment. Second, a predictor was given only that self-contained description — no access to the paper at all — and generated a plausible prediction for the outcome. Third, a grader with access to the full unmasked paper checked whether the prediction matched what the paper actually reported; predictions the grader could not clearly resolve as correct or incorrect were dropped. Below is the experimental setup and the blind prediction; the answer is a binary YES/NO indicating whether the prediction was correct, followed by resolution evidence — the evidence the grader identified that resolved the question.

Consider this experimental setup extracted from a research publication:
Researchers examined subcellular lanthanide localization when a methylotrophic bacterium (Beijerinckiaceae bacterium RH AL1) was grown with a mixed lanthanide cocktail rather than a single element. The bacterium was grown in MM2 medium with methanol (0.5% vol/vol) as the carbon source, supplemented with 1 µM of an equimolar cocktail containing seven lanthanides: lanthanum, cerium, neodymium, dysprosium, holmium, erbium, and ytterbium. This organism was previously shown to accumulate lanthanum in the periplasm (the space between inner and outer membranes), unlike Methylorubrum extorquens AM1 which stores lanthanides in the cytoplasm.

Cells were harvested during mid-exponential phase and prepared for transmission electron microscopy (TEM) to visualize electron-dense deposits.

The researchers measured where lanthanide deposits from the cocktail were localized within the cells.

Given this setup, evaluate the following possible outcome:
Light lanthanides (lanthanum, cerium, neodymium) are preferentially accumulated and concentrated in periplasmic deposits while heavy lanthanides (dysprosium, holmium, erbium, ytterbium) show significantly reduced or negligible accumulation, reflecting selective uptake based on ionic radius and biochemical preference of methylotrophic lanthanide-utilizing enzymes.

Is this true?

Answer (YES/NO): NO